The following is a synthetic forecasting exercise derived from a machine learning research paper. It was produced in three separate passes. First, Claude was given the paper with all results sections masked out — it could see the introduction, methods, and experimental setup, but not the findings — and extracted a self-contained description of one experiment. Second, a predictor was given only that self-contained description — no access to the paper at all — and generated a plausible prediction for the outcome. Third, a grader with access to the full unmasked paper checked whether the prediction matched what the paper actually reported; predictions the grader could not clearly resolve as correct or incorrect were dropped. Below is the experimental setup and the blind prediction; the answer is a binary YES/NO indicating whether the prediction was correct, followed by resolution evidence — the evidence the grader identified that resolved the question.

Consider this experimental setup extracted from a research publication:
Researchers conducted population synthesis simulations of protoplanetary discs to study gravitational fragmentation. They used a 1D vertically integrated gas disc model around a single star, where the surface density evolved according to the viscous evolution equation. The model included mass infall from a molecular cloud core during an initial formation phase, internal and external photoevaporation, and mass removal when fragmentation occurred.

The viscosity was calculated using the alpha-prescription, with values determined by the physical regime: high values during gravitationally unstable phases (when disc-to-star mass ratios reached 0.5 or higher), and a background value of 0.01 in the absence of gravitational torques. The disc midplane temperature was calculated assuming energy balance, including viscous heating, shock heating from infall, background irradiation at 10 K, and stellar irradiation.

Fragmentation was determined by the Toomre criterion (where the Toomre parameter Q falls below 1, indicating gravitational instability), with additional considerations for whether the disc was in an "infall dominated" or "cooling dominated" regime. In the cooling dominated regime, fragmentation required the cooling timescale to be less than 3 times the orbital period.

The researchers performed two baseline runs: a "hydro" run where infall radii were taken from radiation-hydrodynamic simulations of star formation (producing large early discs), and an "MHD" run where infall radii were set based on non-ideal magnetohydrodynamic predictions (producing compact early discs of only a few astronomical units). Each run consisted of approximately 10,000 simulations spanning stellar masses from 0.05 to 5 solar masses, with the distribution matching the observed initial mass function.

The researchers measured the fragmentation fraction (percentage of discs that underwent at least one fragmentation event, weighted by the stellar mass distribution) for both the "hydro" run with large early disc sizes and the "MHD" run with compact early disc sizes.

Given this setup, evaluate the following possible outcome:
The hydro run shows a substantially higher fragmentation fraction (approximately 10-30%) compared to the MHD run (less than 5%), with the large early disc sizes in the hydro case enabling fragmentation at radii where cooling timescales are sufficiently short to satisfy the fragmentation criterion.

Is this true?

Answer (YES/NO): YES